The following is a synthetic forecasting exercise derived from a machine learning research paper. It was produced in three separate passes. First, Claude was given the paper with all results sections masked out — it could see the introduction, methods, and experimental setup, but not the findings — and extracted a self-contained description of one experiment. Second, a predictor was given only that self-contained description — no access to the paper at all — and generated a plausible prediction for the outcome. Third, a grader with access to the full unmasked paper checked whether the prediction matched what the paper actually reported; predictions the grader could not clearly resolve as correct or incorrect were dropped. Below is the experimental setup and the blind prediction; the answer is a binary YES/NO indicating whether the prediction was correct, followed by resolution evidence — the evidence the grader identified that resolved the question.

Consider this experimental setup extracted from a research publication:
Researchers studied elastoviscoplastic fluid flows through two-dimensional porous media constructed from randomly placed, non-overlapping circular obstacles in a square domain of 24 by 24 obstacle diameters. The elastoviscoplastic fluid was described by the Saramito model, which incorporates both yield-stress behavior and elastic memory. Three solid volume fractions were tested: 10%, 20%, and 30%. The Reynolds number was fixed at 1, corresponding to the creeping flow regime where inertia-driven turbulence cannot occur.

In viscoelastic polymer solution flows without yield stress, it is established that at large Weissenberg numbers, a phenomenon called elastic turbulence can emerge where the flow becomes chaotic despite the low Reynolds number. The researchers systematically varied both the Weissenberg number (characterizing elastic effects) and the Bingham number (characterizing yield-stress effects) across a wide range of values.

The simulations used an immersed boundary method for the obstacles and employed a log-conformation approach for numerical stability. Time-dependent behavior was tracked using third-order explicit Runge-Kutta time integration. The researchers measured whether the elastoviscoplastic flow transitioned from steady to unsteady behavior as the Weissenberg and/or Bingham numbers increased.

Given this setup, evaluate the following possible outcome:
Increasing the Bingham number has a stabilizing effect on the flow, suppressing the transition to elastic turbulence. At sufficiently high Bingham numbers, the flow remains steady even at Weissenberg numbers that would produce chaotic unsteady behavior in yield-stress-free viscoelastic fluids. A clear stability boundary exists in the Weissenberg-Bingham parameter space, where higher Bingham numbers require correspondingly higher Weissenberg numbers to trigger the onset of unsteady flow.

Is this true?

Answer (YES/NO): NO